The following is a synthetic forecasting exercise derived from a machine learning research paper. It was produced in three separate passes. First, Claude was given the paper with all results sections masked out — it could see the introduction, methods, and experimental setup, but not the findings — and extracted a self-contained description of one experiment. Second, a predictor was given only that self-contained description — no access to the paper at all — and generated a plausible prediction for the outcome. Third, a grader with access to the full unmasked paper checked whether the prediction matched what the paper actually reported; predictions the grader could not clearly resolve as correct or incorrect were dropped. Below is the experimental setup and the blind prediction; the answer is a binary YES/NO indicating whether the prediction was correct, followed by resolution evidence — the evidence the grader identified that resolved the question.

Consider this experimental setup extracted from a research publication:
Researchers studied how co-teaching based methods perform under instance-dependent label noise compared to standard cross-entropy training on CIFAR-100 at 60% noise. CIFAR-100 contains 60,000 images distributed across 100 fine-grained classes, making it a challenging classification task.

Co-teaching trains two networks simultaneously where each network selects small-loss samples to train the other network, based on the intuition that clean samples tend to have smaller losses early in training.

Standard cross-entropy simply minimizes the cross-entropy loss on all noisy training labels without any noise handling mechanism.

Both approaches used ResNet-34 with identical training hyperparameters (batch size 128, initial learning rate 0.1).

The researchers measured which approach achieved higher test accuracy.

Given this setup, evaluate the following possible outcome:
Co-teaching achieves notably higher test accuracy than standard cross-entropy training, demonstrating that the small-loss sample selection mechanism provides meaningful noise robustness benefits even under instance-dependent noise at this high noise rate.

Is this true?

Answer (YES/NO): NO